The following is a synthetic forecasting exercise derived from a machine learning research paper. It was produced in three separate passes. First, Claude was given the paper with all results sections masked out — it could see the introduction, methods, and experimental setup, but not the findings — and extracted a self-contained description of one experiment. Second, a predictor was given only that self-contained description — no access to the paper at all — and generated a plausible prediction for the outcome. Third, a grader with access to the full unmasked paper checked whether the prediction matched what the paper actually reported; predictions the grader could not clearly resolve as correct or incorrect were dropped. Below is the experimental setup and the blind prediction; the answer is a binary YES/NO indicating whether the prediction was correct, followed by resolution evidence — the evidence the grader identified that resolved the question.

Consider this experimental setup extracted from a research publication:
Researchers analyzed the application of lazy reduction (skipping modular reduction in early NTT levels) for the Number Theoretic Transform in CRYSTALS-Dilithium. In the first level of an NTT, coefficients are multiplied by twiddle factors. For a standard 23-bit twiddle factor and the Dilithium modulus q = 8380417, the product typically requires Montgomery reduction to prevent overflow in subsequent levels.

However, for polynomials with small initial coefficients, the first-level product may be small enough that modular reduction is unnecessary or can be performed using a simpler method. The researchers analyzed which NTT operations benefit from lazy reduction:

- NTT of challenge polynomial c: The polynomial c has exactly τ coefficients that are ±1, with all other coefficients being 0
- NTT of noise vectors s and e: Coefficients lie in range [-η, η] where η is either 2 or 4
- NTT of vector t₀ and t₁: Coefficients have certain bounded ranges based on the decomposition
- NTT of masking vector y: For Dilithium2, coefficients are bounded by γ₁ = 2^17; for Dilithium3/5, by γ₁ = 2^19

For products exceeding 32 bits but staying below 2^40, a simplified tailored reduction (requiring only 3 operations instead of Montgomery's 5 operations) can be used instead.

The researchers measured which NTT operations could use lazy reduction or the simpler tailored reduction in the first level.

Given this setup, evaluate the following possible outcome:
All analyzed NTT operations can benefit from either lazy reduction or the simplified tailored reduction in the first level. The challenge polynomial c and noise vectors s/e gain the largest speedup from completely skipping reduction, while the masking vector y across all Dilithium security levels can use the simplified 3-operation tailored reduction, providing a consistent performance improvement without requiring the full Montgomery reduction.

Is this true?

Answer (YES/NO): NO